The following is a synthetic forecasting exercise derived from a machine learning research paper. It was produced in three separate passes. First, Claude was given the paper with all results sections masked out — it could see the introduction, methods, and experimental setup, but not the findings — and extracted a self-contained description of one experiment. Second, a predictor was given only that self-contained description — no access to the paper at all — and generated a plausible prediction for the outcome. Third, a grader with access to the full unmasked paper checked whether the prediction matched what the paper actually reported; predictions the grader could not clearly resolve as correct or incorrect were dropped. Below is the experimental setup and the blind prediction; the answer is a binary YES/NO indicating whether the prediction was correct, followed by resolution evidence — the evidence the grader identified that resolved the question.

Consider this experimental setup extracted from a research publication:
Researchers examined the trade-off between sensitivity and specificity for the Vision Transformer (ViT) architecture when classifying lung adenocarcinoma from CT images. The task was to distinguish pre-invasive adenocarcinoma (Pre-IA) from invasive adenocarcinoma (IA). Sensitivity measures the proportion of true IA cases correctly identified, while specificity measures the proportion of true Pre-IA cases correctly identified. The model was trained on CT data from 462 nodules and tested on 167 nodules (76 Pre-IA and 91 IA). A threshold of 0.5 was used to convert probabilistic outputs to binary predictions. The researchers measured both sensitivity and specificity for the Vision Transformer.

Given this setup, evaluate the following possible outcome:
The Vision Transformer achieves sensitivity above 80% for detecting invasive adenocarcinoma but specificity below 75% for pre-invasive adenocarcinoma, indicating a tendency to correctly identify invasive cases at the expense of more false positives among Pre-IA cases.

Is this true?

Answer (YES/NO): YES